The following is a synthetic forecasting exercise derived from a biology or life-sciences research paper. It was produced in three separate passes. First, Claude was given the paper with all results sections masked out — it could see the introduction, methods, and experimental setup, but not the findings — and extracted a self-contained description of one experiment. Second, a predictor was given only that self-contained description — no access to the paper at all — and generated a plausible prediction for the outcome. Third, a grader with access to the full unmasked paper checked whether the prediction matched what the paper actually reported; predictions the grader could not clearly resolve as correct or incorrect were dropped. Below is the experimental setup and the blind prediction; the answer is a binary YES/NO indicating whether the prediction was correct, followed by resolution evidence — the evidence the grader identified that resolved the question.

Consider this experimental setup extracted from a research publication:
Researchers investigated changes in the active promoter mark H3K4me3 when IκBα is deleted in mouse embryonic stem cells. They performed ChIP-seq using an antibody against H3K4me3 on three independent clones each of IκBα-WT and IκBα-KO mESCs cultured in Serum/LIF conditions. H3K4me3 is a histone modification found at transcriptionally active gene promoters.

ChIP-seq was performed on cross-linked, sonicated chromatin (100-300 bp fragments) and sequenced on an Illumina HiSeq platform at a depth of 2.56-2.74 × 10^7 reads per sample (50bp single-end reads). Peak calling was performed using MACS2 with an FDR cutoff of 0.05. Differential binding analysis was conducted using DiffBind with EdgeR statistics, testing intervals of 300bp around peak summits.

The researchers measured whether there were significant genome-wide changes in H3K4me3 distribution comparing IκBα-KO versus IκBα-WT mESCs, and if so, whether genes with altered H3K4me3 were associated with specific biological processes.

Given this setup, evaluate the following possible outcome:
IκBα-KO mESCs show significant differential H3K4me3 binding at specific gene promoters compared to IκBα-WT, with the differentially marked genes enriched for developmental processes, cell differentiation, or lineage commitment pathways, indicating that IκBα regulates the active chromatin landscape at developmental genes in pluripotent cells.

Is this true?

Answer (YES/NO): NO